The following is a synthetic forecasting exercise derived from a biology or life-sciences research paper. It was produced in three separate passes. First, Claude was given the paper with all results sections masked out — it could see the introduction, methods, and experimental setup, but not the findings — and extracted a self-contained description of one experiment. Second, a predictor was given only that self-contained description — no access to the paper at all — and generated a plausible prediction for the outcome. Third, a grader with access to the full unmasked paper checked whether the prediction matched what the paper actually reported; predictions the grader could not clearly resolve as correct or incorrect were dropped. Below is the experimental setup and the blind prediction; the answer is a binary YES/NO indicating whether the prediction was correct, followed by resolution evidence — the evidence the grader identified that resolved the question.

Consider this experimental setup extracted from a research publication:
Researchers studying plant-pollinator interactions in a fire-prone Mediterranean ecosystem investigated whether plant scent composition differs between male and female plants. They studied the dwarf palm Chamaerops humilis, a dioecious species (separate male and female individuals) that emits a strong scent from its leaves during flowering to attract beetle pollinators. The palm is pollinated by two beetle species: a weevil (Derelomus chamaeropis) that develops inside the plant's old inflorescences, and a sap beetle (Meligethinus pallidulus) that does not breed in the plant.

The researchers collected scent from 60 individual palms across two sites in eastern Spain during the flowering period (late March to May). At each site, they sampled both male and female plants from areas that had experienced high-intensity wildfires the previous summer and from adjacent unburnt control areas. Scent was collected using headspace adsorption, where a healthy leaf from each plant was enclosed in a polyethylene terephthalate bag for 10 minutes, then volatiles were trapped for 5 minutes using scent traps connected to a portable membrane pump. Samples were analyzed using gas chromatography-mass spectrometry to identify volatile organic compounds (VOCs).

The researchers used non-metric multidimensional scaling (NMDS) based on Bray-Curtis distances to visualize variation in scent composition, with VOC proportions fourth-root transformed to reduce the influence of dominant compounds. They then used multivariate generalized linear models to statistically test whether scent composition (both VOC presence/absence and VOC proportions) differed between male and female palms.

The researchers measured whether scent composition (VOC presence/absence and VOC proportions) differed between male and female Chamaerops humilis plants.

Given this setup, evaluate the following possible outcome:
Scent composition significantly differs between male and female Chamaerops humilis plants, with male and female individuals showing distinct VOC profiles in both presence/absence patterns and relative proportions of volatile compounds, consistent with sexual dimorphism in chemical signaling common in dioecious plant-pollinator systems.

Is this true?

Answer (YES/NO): NO